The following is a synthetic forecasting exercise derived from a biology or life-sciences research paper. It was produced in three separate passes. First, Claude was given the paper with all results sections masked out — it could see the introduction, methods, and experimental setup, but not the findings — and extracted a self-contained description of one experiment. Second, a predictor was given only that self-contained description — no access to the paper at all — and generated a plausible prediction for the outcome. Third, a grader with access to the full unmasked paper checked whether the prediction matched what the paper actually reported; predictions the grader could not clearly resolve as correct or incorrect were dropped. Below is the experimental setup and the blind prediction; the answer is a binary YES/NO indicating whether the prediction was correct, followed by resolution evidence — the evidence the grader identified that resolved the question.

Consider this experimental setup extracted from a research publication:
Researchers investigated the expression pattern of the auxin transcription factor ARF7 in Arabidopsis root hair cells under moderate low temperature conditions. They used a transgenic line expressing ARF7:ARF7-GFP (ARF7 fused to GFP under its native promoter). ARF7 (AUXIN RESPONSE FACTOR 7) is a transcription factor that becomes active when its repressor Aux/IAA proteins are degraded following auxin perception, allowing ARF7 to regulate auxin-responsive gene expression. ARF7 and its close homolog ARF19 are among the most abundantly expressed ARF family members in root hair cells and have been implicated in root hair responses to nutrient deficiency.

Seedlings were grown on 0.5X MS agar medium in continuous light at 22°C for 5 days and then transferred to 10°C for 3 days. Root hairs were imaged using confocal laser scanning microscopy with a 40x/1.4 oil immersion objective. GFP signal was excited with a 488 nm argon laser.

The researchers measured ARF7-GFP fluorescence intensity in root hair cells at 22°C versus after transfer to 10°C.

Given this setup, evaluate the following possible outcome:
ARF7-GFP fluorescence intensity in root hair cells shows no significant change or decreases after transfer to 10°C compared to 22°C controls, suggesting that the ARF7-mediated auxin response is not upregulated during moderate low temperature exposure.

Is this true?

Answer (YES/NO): NO